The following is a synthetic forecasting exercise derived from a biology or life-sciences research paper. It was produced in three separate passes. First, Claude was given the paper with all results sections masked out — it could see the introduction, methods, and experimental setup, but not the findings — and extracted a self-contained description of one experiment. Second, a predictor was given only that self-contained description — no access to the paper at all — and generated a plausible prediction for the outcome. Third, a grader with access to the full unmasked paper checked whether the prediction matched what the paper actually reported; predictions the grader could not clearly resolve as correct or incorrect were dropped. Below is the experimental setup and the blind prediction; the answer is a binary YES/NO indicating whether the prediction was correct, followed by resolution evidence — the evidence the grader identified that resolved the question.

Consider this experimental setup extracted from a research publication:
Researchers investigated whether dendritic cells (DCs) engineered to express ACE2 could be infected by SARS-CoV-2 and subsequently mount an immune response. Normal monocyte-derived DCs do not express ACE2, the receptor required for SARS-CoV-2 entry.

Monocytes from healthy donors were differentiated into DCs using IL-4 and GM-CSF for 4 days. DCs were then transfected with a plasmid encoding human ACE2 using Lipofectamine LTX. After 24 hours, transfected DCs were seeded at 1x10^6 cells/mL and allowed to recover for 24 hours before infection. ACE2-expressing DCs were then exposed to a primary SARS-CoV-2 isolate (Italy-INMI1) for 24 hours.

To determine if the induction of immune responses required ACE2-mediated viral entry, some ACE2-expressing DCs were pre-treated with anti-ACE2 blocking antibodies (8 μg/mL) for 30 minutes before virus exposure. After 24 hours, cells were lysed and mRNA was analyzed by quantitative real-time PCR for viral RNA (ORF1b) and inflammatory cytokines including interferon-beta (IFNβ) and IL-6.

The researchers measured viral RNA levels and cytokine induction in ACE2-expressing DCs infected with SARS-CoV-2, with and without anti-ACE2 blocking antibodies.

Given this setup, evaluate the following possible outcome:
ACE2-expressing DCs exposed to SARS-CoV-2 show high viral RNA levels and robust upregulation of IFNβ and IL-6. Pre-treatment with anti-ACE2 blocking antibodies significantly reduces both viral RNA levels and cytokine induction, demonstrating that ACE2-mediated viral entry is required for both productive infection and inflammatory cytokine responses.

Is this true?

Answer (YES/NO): YES